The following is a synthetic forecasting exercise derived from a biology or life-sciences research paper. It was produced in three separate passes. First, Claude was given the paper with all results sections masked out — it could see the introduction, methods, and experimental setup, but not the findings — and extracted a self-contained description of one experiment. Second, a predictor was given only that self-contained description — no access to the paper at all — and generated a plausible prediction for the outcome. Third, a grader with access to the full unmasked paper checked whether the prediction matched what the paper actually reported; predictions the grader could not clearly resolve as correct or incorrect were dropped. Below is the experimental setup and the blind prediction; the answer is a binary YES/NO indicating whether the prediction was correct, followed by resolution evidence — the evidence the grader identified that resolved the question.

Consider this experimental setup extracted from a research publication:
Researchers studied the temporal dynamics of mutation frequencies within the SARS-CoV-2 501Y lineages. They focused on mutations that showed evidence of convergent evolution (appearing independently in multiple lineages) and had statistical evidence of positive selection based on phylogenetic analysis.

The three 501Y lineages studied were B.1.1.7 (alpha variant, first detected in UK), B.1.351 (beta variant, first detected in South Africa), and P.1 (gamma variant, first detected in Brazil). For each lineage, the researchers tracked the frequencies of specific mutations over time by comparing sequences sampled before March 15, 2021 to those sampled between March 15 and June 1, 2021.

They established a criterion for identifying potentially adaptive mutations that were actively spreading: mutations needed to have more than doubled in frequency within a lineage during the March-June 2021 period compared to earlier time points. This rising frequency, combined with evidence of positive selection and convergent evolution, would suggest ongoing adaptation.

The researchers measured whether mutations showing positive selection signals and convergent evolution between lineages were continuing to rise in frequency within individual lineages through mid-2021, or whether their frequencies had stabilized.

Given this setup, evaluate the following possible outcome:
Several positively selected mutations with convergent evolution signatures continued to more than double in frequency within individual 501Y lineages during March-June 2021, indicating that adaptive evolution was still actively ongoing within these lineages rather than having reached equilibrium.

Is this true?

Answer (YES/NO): YES